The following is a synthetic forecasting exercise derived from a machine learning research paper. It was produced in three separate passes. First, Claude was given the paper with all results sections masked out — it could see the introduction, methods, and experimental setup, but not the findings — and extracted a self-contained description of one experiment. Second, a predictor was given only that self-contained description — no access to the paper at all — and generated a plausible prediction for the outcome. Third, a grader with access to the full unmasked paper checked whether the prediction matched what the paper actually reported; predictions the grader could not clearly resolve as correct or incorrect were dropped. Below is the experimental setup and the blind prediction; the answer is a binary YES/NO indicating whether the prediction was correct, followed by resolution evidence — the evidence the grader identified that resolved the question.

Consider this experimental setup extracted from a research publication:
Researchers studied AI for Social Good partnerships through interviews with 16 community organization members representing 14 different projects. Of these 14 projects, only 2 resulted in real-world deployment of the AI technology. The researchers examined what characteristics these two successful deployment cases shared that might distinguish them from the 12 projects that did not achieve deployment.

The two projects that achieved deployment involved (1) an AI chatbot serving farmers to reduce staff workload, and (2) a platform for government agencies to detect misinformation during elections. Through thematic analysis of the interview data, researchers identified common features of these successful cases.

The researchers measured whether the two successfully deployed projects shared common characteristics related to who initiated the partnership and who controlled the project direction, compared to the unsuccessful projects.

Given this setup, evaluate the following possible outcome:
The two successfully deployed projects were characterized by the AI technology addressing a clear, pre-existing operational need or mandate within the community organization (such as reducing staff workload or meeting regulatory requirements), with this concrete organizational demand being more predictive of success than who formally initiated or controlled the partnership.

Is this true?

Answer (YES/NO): NO